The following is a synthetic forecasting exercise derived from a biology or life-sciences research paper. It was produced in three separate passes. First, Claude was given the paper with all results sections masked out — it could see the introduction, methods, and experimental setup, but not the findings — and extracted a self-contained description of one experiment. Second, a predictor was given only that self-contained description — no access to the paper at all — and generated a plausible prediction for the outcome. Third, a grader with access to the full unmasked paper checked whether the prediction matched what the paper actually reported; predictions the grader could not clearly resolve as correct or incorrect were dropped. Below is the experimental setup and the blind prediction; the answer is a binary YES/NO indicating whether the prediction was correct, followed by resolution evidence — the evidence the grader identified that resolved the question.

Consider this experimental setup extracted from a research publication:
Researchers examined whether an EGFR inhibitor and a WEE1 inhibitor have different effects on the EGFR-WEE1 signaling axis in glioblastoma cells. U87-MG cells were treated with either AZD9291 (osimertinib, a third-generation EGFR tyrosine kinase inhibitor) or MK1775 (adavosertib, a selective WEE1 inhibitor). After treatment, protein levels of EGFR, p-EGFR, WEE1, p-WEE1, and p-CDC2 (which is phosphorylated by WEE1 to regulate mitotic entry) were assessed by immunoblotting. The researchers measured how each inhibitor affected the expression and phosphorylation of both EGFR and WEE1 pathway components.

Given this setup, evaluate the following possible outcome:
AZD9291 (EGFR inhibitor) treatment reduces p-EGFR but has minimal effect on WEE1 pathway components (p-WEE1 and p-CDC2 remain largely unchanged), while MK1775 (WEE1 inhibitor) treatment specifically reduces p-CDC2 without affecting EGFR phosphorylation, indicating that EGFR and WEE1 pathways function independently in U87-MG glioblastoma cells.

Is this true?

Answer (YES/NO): NO